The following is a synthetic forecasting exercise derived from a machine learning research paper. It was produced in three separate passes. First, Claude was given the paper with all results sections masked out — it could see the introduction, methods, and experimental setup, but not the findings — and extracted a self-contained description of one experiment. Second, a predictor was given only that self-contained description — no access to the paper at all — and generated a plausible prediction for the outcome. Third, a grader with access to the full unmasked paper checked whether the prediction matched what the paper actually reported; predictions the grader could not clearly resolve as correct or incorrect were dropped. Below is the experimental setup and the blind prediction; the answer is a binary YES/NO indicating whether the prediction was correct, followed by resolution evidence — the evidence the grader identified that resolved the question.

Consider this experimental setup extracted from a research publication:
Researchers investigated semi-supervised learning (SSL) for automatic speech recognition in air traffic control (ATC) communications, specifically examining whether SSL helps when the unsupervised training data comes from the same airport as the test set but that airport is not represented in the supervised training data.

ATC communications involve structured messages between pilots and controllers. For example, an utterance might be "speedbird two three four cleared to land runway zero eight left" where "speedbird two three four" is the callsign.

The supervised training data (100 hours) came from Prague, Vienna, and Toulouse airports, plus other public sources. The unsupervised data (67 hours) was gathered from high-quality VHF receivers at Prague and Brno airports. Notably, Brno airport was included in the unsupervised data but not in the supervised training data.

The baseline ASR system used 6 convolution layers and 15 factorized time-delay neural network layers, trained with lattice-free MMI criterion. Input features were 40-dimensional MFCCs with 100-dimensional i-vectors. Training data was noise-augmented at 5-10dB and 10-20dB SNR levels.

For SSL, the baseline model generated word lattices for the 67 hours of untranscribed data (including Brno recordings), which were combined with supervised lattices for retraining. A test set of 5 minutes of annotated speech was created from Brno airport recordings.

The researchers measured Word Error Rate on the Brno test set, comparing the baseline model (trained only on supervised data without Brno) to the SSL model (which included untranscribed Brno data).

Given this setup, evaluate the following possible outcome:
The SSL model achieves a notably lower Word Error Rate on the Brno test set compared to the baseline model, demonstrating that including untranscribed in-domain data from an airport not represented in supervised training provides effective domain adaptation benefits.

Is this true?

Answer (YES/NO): YES